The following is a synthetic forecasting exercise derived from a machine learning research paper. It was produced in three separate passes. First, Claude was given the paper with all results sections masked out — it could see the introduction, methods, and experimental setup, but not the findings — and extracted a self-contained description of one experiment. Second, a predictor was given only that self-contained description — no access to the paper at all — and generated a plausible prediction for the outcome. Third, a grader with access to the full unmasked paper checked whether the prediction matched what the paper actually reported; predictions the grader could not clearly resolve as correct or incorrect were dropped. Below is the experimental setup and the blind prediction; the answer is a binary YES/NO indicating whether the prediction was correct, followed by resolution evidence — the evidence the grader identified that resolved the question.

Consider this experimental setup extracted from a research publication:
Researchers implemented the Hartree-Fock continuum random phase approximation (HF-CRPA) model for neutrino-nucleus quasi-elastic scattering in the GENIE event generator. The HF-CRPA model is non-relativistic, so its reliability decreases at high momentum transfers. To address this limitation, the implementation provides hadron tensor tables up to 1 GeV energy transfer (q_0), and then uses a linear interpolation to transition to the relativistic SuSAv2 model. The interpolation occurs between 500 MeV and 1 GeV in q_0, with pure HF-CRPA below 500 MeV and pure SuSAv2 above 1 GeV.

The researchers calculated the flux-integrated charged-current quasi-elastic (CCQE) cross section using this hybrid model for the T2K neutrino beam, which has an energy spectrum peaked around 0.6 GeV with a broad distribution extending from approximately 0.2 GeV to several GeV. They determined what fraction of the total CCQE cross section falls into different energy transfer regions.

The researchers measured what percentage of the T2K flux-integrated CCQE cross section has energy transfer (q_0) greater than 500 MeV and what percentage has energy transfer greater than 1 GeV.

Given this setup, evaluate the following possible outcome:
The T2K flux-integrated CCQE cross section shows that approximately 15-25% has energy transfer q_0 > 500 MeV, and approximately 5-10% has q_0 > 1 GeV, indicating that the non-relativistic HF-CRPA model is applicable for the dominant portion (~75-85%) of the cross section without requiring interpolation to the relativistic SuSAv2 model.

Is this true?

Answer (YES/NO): NO